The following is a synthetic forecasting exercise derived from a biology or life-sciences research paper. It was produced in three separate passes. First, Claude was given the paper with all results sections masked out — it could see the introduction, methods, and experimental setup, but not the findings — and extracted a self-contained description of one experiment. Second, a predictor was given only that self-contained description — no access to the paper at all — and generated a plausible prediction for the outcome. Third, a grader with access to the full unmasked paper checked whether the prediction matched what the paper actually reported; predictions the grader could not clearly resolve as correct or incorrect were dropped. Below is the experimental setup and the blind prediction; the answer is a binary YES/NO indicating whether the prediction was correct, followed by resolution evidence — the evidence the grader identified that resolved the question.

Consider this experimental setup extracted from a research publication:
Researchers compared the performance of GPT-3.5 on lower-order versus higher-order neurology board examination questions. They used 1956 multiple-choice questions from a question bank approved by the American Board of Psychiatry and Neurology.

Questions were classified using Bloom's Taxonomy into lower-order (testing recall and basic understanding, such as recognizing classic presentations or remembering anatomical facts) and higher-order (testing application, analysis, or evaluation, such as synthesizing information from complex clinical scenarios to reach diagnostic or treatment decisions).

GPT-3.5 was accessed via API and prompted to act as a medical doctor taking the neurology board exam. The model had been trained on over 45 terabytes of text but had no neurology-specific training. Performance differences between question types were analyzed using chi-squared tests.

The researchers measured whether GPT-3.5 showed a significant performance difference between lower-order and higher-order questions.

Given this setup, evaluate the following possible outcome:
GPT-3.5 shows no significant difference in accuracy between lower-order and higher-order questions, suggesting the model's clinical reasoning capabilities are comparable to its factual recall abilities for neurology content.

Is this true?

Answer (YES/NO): NO